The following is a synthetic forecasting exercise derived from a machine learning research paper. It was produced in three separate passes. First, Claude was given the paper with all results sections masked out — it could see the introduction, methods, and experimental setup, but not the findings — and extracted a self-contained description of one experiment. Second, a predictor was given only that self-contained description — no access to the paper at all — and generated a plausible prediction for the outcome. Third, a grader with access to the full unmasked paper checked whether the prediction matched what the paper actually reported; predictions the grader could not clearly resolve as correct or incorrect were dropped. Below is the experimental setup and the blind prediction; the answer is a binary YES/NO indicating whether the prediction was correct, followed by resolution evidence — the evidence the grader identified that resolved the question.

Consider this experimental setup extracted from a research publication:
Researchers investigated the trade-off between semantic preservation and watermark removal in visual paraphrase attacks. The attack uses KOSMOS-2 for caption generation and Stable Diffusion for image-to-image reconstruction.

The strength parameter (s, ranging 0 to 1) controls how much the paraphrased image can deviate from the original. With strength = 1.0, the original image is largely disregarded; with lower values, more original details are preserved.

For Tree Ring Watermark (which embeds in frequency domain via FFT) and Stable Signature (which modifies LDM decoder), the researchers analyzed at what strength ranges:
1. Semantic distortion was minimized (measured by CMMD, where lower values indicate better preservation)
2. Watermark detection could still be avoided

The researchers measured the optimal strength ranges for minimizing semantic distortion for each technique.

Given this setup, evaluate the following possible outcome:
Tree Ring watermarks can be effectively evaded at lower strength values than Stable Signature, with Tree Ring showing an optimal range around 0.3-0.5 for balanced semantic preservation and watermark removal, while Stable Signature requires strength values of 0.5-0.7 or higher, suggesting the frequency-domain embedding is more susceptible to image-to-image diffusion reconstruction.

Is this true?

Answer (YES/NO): NO